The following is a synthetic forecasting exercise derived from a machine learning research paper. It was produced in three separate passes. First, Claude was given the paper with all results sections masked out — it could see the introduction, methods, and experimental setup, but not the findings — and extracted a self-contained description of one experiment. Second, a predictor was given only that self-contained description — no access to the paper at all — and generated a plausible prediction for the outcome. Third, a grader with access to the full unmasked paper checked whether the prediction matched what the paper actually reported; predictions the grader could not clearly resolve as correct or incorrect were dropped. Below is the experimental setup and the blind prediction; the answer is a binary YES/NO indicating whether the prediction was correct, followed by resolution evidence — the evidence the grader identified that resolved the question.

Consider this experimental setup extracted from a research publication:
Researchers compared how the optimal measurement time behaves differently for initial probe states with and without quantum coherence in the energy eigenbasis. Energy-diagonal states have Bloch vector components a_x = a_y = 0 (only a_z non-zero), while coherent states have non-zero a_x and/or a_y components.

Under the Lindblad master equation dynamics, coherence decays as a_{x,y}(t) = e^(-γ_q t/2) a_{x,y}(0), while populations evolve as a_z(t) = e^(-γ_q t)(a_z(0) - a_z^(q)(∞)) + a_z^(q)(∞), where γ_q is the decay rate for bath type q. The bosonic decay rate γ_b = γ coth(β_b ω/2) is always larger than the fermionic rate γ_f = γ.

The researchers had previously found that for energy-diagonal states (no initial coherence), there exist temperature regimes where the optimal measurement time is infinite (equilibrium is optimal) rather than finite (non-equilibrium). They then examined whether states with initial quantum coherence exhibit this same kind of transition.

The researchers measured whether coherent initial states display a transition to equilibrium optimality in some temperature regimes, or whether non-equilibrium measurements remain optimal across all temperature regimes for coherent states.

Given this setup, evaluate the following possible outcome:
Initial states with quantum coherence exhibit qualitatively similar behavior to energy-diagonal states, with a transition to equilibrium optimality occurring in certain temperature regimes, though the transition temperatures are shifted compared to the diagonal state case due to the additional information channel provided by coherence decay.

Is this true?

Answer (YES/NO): NO